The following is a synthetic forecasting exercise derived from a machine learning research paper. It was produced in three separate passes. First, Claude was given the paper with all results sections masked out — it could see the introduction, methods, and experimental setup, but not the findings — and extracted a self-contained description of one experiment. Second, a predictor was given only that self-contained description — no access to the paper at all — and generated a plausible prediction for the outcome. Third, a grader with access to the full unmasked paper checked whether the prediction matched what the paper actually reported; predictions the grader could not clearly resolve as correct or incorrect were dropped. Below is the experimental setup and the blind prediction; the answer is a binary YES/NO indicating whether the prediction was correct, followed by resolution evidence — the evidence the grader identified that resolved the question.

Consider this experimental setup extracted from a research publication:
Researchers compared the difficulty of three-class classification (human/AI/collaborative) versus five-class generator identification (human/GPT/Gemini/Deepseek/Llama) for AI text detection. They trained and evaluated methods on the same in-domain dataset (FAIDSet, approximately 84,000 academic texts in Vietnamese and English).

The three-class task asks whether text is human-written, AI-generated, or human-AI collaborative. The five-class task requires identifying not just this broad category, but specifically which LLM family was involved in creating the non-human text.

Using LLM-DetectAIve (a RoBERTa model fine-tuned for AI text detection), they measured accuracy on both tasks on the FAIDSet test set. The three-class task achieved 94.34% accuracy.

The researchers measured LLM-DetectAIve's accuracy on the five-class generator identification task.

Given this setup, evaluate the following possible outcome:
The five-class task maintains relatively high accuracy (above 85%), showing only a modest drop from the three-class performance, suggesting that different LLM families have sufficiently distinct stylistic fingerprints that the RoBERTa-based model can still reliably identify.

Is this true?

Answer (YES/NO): NO